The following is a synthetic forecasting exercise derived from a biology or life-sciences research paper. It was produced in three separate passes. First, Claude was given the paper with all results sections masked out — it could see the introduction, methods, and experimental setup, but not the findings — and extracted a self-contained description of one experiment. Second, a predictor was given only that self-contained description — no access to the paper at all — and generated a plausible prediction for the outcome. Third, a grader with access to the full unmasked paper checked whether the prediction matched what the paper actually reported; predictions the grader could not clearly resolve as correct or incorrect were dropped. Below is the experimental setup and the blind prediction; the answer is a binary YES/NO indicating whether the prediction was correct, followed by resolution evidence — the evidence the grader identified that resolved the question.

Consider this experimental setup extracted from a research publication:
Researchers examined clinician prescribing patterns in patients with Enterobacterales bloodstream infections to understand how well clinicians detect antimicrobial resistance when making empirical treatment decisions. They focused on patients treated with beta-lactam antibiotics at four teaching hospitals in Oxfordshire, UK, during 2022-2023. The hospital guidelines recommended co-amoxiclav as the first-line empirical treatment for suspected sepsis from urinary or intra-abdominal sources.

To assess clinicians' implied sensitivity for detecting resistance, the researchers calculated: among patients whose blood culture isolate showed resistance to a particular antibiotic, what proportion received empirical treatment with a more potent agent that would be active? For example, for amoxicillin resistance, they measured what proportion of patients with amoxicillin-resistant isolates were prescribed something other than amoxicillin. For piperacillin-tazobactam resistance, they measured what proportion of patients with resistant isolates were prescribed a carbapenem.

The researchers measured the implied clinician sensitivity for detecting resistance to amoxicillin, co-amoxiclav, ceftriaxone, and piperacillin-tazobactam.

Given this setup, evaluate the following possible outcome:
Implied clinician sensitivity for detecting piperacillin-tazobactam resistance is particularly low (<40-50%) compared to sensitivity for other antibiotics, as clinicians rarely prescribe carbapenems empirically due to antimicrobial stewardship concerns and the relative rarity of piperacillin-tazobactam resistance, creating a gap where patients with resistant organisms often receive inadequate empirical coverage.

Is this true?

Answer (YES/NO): YES